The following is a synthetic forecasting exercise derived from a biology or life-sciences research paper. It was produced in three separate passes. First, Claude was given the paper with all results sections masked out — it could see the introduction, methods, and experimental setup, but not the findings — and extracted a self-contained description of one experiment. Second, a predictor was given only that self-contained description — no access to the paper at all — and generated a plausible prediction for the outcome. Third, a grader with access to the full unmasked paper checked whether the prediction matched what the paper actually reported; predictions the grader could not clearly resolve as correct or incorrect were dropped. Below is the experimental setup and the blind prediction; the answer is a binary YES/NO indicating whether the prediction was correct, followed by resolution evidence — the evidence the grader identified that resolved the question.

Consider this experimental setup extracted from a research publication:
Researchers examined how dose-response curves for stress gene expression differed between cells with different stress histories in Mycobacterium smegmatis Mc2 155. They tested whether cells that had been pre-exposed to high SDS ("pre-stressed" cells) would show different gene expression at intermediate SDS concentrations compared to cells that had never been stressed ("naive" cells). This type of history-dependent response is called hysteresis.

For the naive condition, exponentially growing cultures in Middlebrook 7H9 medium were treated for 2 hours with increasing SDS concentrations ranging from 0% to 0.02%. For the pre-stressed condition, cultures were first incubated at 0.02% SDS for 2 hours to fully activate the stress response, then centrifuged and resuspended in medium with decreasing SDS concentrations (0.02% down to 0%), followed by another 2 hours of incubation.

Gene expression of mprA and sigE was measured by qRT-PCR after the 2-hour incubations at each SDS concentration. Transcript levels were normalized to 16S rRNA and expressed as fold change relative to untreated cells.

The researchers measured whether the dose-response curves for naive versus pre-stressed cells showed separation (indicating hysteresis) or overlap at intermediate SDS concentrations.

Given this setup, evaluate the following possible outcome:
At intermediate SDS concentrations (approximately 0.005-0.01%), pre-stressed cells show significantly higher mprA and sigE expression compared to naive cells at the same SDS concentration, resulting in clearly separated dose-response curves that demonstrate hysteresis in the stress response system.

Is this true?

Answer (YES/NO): NO